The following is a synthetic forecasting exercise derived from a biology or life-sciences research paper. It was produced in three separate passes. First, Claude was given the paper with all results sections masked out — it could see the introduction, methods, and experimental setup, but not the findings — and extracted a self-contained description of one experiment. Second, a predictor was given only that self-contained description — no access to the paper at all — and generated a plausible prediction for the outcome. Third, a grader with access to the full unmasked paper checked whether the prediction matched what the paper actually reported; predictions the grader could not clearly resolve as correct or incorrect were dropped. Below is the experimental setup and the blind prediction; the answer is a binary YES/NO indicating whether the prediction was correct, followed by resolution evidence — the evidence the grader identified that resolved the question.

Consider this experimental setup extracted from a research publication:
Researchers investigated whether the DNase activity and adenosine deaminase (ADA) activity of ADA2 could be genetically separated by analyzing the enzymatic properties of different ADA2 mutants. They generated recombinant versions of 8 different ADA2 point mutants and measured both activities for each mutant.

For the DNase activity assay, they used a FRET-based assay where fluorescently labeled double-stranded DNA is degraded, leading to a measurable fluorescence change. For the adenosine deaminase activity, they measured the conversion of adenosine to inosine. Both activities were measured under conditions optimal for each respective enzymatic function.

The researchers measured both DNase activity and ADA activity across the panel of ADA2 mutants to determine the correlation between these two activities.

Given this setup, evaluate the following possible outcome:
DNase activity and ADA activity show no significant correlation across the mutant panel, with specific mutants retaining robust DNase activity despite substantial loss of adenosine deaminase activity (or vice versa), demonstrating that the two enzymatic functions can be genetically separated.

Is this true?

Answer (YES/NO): NO